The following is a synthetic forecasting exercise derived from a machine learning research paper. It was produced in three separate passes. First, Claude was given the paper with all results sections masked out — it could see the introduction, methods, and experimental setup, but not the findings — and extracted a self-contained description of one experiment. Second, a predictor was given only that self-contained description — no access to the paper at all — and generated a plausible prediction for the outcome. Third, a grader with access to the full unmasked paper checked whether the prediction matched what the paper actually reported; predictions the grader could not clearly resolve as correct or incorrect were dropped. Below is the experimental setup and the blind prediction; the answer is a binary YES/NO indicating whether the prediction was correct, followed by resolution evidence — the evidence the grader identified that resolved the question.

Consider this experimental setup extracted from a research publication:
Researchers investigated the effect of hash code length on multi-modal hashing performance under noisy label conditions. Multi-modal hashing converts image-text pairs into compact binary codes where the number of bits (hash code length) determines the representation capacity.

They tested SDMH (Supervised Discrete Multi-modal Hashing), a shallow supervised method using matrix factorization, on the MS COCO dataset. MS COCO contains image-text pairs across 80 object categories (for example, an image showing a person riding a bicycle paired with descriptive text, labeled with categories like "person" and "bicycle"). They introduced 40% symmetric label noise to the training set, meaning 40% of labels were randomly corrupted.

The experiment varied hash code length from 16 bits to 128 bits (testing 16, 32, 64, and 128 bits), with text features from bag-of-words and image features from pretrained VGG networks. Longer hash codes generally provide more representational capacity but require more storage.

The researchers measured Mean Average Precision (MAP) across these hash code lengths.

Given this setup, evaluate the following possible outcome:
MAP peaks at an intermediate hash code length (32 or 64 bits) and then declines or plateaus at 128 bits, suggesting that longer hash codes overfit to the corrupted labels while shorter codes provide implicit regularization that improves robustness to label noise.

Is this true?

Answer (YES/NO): NO